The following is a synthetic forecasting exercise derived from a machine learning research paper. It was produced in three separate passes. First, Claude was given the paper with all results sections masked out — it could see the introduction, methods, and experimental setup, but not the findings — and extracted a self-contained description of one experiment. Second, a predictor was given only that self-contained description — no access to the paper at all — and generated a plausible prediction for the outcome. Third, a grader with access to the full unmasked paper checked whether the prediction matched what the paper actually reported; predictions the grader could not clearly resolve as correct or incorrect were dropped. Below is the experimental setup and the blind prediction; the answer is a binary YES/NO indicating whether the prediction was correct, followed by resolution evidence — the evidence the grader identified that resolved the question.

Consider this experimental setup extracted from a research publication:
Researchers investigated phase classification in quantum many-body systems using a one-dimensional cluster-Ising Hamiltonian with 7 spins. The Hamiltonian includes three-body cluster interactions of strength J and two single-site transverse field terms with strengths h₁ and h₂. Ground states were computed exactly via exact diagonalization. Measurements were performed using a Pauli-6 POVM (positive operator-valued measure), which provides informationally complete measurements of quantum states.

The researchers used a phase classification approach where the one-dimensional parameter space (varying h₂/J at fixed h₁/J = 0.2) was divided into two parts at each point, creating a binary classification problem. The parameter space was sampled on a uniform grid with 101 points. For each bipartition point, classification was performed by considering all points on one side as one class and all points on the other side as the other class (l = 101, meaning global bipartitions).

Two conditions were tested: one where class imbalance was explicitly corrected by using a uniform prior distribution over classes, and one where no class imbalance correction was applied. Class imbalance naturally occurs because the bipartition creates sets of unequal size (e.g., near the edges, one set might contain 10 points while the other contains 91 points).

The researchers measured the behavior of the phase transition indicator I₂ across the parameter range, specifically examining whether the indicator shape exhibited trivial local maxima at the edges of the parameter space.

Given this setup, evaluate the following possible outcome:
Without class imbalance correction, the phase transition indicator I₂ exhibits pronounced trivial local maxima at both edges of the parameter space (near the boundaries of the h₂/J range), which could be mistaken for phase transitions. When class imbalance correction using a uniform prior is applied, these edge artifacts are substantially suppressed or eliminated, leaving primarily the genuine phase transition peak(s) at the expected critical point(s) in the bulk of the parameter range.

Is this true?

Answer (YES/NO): YES